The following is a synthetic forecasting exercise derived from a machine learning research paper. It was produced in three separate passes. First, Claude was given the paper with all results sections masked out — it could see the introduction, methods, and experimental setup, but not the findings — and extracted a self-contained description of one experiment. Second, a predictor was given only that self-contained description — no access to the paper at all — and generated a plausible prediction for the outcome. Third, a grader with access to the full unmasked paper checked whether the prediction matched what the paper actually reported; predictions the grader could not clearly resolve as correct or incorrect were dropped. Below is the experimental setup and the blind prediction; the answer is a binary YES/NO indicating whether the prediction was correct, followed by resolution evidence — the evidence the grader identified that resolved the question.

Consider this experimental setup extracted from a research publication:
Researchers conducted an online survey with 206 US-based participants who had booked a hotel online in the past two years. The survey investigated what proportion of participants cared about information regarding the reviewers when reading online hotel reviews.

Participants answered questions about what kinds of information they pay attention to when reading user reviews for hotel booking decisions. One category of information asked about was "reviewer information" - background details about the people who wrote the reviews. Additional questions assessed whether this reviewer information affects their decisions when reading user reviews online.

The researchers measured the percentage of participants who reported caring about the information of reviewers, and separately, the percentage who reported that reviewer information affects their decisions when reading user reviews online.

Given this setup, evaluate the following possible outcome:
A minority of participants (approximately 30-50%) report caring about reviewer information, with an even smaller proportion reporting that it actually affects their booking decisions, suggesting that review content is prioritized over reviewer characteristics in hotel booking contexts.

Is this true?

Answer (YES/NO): NO